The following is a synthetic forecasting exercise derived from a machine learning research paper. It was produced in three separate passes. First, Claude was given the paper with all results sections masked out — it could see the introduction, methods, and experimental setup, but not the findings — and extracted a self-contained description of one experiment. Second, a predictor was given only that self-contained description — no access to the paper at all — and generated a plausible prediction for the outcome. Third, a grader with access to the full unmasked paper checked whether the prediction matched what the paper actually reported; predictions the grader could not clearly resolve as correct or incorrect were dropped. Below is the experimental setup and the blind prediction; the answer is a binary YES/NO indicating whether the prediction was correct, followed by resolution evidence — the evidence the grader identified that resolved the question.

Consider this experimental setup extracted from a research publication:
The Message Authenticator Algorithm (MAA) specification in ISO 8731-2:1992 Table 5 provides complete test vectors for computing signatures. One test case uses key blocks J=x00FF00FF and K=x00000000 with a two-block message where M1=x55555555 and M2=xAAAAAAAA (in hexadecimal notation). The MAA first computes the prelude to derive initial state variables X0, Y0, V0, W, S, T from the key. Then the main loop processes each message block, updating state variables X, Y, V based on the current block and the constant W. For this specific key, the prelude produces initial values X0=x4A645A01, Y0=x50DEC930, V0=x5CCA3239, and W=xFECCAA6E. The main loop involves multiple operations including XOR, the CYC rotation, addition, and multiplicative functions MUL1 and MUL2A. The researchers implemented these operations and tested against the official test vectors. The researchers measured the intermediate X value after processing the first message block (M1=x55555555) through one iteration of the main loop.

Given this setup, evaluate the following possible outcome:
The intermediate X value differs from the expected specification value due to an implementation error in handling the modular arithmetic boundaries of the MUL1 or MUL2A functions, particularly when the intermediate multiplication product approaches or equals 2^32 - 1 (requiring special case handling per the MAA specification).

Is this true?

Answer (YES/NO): NO